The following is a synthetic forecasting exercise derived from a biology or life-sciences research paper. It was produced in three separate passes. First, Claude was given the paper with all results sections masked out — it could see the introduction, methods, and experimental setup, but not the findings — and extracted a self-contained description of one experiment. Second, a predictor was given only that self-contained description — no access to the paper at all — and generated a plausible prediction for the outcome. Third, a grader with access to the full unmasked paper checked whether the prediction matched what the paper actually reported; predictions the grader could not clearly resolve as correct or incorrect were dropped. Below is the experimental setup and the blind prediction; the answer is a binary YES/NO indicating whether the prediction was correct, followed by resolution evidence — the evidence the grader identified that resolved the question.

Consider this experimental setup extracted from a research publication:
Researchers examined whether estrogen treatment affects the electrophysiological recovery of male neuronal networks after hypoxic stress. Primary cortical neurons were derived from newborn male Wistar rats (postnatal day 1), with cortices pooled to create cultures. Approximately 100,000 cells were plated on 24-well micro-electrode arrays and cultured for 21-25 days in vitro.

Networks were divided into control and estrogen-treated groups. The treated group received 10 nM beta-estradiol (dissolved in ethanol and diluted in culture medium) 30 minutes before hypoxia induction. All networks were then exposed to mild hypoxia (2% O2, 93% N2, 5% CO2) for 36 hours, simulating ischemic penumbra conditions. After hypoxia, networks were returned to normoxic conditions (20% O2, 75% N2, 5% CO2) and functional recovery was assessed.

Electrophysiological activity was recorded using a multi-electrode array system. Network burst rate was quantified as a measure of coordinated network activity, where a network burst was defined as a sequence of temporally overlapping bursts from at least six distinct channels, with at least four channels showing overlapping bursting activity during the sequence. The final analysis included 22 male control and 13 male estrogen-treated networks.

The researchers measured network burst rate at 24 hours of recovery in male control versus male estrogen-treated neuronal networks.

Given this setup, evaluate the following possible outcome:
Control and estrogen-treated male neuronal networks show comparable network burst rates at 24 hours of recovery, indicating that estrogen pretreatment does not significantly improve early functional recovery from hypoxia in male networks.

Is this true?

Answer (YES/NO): YES